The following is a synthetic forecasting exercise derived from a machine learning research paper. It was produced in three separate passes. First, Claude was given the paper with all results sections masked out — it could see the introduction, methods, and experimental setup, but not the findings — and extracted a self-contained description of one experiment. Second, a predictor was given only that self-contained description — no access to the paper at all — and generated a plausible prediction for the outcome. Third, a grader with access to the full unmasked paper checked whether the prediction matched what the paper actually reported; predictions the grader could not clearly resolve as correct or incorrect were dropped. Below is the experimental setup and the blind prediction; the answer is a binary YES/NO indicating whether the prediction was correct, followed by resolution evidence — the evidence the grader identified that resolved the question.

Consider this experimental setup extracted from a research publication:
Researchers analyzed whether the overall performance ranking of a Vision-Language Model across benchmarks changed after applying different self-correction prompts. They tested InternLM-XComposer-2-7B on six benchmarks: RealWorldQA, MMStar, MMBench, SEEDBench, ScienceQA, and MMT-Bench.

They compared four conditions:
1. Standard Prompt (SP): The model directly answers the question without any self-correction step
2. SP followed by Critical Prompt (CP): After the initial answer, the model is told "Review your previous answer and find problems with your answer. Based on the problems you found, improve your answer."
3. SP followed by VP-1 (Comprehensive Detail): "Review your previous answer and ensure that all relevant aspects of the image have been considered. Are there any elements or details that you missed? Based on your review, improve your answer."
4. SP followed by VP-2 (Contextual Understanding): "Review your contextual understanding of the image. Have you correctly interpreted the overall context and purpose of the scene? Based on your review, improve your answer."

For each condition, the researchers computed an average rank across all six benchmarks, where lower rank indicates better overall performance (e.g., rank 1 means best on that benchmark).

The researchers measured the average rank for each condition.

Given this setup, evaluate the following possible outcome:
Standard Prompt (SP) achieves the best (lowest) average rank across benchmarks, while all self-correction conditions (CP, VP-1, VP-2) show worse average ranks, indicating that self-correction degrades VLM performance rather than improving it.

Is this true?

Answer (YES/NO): YES